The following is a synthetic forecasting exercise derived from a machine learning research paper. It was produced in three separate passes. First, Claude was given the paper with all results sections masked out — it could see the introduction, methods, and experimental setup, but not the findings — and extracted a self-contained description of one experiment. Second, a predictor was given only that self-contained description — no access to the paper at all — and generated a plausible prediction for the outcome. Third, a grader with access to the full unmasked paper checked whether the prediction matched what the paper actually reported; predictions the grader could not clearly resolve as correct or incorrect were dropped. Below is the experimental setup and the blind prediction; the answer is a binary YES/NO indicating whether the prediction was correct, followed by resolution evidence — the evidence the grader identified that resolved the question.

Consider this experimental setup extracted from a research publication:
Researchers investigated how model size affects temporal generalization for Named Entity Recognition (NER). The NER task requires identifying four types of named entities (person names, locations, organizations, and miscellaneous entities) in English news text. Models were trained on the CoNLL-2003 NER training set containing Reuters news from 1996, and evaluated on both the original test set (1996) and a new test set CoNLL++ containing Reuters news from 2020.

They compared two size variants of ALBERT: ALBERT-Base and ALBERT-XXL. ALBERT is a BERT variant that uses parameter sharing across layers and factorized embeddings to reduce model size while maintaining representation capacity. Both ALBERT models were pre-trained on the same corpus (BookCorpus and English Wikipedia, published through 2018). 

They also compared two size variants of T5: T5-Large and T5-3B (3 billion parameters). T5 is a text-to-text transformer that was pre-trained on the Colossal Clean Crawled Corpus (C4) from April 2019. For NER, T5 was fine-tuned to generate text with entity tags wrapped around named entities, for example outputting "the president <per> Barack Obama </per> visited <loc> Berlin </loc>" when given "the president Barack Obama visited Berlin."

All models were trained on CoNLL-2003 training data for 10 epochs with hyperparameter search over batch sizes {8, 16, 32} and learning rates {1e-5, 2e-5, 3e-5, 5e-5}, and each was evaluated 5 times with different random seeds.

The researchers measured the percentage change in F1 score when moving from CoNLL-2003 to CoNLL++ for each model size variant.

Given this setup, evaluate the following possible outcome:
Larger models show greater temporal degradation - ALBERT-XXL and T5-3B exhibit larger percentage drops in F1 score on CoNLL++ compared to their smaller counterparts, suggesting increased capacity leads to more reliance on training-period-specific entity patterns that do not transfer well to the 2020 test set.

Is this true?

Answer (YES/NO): NO